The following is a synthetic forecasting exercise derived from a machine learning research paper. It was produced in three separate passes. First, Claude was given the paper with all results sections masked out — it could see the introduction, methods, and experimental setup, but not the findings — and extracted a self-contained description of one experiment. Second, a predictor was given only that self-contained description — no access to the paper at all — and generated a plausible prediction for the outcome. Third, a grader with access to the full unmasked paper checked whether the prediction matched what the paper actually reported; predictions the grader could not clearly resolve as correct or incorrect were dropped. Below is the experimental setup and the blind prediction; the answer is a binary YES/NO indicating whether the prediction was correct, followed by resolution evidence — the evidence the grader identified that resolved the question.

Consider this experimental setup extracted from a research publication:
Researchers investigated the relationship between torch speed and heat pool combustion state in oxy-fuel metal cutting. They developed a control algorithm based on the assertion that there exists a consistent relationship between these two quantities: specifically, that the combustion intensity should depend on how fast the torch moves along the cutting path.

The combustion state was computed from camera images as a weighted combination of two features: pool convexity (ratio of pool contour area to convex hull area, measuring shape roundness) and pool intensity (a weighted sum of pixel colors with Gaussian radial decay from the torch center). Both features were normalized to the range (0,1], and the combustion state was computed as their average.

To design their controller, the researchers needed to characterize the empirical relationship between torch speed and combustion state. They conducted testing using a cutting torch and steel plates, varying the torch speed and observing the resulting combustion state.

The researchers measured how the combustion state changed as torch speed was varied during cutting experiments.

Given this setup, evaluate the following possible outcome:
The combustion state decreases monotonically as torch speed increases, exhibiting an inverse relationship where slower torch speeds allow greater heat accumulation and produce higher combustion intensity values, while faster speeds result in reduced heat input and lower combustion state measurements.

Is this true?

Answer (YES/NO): YES